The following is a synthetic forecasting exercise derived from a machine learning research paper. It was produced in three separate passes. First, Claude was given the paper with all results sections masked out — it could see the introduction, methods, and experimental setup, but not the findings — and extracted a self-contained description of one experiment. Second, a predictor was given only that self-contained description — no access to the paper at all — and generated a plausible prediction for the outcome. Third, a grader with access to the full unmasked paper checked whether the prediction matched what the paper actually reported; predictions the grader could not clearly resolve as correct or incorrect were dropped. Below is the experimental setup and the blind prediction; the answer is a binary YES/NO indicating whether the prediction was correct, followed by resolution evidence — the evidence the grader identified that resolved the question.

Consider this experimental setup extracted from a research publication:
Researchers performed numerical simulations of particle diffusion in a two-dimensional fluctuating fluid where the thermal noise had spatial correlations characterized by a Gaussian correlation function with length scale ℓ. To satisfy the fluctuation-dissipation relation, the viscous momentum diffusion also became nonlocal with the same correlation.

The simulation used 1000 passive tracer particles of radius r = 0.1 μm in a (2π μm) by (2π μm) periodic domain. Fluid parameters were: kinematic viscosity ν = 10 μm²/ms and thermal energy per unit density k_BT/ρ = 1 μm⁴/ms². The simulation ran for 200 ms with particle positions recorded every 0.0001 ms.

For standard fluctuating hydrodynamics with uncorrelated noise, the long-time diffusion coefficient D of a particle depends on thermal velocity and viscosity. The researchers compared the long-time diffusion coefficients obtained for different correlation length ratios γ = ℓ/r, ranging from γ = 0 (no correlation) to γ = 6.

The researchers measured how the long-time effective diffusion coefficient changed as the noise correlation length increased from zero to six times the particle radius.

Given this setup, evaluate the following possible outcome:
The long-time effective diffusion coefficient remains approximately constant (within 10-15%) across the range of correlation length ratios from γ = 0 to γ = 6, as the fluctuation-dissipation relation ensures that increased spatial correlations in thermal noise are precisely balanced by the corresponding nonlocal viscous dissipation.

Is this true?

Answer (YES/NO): NO